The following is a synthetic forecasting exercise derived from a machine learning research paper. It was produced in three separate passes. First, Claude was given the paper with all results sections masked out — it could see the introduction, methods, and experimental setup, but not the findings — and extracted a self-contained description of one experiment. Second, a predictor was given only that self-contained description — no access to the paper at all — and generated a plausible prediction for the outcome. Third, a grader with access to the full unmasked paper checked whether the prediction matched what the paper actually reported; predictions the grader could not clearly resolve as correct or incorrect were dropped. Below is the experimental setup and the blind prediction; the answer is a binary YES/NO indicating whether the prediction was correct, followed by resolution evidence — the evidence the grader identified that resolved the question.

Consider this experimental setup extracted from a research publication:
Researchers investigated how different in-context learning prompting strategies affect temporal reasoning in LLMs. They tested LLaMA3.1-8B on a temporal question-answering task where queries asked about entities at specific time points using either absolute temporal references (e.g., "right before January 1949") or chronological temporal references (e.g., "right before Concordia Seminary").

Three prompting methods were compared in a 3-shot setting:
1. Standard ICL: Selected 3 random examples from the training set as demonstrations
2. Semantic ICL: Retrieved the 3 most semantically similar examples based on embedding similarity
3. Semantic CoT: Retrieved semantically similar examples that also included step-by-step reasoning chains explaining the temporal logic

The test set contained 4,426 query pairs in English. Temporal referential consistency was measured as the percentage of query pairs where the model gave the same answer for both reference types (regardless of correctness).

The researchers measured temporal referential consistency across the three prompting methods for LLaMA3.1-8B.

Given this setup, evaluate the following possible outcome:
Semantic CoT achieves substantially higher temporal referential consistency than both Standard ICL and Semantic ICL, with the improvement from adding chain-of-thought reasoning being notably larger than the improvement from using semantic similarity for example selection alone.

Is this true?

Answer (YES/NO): NO